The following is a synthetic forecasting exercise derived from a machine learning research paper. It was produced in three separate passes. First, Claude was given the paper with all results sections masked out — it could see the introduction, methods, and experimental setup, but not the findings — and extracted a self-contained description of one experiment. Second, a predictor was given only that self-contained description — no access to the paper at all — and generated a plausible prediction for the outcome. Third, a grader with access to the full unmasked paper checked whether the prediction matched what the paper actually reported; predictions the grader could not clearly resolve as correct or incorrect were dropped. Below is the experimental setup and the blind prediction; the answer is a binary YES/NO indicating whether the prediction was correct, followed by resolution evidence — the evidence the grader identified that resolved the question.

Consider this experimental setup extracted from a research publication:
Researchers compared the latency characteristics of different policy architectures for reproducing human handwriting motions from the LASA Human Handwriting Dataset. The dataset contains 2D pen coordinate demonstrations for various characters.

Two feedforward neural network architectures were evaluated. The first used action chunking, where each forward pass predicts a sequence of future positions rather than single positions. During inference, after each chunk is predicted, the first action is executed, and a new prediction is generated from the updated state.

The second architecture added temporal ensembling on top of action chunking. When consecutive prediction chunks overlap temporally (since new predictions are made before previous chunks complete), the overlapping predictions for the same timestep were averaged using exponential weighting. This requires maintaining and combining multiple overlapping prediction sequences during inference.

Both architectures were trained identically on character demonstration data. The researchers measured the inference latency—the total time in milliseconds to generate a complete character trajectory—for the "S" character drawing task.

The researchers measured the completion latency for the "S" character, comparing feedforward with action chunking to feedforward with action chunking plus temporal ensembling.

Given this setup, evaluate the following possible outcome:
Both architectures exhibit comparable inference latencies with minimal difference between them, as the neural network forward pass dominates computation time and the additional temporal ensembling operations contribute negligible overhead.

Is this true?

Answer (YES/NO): NO